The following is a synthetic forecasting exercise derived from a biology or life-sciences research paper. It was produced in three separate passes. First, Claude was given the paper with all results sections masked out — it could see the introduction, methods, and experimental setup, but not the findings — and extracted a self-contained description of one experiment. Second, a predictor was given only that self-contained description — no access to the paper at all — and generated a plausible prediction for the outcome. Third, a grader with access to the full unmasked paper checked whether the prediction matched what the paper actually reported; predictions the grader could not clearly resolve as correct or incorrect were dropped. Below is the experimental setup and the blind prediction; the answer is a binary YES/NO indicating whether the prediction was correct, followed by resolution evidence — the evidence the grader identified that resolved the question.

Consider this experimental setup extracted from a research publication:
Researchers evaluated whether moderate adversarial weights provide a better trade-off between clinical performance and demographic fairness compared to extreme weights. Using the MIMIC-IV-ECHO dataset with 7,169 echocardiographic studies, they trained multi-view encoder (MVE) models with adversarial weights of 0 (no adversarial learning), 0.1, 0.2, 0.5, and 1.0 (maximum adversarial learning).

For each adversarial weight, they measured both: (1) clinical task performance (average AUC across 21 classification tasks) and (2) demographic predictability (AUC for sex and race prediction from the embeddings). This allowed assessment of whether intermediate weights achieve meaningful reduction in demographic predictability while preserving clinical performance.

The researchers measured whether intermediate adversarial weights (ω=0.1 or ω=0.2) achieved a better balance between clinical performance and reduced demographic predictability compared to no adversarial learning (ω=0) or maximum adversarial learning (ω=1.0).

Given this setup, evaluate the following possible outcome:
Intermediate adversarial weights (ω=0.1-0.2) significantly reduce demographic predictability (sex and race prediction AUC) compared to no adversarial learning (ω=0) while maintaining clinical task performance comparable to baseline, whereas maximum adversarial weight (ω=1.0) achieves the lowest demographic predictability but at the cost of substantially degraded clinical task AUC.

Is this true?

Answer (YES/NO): NO